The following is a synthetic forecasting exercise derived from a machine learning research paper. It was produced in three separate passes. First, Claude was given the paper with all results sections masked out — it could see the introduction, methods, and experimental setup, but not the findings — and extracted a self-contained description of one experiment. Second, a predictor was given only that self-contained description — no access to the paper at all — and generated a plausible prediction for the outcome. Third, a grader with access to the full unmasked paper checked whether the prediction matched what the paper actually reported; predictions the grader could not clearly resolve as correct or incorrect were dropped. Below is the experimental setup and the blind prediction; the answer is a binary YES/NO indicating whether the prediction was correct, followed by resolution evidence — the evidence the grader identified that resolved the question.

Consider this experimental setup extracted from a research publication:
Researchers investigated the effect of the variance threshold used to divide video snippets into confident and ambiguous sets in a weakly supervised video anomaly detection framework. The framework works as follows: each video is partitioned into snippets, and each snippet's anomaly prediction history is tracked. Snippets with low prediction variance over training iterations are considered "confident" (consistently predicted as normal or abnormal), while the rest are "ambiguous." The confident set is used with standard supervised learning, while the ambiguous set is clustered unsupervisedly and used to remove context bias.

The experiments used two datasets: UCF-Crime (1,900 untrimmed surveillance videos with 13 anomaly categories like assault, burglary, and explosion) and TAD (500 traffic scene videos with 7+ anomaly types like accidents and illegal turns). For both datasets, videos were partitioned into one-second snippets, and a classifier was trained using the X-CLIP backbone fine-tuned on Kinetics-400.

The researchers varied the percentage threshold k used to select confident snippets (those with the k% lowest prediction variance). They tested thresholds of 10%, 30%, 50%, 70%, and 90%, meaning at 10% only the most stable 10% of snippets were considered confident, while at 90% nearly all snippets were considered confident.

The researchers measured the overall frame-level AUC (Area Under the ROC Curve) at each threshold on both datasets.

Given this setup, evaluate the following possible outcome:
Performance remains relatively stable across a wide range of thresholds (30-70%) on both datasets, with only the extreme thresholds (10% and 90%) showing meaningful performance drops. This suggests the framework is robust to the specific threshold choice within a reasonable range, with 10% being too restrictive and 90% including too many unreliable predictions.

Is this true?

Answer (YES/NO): NO